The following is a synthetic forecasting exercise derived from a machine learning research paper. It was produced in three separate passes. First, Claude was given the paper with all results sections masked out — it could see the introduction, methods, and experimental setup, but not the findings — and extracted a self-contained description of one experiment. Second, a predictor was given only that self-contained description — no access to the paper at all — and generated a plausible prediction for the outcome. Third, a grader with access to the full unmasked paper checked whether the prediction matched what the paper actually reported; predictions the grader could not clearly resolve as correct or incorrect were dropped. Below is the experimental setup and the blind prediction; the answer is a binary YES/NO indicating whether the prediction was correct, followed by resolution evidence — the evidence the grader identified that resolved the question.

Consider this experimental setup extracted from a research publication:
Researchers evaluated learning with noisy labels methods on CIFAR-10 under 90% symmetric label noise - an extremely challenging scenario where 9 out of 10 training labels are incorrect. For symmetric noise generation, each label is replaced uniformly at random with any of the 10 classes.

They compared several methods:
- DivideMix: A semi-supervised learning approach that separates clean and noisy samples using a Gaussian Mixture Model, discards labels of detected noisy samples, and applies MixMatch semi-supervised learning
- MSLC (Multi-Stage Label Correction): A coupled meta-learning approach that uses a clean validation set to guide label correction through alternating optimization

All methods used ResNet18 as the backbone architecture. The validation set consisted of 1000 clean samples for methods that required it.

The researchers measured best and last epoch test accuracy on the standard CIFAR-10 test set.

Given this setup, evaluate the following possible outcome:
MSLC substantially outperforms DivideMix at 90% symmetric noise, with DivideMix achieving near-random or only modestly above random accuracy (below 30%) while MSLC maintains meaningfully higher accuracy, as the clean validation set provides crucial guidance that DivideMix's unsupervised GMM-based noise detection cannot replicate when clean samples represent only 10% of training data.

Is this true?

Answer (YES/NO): NO